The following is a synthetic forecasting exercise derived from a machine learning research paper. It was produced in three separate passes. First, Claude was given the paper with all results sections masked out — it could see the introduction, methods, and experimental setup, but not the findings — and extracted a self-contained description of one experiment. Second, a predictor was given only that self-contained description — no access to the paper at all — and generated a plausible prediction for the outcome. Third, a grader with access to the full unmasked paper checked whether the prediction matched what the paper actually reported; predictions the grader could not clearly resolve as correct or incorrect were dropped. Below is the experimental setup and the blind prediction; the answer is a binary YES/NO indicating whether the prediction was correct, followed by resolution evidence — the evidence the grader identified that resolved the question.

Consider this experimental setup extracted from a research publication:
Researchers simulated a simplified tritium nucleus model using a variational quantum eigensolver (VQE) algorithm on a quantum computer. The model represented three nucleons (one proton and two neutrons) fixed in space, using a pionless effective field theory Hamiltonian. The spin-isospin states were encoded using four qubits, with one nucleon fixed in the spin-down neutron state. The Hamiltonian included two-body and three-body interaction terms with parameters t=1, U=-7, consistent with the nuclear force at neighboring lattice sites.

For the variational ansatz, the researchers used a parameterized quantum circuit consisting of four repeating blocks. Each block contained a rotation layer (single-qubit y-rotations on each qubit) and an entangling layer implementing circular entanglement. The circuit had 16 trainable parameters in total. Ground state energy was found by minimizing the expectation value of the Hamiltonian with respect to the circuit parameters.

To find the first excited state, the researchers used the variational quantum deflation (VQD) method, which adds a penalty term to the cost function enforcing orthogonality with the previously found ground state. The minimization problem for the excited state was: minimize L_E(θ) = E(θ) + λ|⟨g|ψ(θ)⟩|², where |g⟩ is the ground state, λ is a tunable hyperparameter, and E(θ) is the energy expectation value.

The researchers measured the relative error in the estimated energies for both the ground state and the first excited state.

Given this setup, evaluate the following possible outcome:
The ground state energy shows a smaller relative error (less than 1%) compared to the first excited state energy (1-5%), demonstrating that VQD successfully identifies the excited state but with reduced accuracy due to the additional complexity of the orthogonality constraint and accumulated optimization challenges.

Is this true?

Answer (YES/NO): NO